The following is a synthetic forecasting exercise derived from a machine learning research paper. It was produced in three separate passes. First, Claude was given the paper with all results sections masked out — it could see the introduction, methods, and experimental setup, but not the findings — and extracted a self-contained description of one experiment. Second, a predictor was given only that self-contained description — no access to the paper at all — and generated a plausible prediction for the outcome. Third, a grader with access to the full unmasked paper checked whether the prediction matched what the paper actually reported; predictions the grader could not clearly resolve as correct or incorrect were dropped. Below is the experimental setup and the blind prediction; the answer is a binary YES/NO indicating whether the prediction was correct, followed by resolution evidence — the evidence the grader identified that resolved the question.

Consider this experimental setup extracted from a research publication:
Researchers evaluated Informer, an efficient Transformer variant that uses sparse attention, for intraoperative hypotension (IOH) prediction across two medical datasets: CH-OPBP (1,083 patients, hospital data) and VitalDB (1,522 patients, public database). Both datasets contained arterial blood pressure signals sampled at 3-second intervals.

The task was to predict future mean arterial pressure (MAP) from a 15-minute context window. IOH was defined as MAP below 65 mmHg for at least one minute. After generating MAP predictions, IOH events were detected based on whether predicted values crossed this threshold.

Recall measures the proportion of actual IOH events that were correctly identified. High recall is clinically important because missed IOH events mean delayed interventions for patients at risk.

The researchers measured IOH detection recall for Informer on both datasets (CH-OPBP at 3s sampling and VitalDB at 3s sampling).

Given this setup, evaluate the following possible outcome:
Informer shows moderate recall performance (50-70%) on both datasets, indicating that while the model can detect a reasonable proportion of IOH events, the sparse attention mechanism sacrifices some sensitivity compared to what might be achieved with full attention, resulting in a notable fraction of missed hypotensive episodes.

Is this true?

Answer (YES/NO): NO